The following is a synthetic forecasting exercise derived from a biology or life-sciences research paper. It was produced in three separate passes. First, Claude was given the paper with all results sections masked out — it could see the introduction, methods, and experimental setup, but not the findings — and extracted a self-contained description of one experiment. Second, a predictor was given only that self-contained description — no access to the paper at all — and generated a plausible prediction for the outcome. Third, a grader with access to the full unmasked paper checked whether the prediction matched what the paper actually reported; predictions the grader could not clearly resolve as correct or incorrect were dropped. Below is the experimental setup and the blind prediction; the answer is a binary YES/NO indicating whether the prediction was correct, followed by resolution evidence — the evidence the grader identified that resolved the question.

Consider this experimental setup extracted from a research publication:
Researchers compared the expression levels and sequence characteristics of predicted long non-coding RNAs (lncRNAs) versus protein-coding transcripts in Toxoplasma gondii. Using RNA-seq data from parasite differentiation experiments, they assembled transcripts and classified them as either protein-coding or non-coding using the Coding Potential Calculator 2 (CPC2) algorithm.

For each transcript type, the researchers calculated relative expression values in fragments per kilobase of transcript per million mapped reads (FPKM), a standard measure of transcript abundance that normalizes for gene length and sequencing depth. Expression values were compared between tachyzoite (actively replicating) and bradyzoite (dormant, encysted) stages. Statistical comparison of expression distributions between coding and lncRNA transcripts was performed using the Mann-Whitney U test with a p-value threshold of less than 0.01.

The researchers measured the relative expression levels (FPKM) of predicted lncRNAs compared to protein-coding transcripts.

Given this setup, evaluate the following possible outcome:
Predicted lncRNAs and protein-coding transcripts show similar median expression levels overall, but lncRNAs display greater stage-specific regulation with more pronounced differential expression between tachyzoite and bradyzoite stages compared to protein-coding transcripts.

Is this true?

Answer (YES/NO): NO